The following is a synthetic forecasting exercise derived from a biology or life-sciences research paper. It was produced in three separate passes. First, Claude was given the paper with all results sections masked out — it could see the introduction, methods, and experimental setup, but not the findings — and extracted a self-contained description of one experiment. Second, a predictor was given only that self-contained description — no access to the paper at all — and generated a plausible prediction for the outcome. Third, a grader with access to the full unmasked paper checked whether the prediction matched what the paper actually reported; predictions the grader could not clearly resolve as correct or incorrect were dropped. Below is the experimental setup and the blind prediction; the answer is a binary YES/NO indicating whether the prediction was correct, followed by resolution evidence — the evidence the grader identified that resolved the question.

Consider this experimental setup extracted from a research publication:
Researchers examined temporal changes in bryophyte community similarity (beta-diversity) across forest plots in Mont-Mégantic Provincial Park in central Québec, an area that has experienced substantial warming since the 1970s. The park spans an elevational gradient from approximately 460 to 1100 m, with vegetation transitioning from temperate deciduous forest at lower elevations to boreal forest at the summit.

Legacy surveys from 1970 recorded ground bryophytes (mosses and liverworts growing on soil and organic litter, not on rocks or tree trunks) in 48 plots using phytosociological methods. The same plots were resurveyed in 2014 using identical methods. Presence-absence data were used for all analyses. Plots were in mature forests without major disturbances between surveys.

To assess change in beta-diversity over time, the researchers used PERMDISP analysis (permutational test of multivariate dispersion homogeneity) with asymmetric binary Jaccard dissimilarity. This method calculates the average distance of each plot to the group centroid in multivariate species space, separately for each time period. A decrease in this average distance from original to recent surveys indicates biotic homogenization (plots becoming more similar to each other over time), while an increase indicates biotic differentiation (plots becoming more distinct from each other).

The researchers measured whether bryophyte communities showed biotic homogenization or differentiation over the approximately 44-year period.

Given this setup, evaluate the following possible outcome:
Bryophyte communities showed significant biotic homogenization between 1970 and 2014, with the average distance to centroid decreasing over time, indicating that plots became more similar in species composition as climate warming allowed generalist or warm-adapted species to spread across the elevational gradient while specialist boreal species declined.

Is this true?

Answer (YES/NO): NO